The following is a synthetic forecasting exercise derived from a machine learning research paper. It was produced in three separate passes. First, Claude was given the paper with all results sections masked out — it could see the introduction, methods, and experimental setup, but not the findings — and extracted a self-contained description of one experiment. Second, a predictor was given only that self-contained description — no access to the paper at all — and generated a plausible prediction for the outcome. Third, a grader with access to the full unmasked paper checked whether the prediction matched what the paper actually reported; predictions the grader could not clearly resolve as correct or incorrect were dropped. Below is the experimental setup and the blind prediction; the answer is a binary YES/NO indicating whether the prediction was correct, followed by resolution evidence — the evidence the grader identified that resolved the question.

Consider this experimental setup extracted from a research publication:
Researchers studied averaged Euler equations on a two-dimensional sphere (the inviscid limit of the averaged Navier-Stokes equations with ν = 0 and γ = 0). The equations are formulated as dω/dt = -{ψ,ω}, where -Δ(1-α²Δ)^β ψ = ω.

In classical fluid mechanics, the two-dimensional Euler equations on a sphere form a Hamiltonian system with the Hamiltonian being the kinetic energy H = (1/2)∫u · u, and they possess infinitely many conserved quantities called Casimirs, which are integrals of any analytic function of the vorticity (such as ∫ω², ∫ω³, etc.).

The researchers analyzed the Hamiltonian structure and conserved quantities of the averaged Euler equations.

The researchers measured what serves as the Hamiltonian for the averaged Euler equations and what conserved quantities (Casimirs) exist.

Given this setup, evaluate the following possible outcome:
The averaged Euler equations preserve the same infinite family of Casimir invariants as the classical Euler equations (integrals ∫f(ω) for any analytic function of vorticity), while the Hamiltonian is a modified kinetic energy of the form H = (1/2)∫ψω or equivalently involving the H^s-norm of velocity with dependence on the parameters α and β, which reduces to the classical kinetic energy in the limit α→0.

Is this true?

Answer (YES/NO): YES